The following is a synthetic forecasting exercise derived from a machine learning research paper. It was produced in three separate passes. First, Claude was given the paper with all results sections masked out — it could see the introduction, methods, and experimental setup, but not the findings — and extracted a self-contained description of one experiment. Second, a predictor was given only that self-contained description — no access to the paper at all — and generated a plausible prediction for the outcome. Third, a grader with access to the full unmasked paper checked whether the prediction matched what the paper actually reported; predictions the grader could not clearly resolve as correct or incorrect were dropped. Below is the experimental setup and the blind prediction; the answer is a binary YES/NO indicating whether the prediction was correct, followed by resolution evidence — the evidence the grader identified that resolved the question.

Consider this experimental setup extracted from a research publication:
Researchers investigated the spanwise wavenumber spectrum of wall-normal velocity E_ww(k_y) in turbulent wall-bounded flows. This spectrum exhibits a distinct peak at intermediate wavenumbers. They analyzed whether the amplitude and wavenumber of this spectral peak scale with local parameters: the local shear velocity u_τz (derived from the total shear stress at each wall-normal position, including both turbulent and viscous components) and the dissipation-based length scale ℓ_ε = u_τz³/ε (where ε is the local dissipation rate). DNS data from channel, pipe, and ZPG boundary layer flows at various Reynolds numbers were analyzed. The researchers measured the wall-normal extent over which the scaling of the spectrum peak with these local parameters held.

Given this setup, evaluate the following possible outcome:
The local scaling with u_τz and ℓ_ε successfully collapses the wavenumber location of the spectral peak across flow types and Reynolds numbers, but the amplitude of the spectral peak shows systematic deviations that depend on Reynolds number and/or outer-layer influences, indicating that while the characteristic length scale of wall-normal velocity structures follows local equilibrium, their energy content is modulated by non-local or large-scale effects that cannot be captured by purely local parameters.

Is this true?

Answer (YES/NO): NO